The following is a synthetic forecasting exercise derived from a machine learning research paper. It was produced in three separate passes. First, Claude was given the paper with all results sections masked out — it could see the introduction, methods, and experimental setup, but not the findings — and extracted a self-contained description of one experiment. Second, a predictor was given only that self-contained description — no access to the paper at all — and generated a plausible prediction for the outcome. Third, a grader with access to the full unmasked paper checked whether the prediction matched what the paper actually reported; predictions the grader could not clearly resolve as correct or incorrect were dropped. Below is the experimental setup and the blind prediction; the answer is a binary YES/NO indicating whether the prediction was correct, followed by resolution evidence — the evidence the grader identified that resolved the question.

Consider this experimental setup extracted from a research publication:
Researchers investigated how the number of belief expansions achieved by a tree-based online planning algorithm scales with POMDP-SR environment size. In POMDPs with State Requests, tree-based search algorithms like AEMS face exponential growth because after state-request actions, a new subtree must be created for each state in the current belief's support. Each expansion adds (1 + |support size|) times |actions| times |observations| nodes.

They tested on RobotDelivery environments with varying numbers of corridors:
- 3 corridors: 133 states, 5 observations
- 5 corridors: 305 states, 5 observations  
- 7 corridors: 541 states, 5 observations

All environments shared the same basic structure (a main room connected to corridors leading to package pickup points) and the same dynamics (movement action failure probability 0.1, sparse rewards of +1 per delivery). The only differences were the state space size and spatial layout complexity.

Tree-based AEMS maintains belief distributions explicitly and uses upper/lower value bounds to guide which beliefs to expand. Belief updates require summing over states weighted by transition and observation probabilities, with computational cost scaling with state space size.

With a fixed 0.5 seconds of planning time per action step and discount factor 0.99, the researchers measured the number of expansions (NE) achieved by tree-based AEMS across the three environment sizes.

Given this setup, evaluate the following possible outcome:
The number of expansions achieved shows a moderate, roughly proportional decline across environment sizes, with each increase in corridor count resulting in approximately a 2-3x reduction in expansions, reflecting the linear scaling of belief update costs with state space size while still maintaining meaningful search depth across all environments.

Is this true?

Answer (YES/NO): NO